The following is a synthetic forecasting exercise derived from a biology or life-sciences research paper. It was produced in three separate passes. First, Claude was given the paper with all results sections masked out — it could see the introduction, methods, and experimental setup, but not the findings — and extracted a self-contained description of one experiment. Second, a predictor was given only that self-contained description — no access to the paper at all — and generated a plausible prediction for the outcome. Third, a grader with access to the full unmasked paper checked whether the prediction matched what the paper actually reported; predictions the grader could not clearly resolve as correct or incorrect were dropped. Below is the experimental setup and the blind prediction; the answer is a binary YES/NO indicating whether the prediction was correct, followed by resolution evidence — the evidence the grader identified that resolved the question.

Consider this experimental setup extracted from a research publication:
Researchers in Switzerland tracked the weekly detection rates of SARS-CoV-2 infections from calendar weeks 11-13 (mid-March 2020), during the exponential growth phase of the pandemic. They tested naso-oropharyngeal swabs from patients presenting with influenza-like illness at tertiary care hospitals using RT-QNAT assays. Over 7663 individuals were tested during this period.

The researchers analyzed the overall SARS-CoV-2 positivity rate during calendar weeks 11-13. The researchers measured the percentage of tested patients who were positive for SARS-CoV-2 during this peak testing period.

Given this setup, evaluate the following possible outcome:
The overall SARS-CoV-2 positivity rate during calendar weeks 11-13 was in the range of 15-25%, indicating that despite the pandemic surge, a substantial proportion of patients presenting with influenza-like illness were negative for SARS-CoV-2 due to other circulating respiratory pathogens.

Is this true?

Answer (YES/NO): NO